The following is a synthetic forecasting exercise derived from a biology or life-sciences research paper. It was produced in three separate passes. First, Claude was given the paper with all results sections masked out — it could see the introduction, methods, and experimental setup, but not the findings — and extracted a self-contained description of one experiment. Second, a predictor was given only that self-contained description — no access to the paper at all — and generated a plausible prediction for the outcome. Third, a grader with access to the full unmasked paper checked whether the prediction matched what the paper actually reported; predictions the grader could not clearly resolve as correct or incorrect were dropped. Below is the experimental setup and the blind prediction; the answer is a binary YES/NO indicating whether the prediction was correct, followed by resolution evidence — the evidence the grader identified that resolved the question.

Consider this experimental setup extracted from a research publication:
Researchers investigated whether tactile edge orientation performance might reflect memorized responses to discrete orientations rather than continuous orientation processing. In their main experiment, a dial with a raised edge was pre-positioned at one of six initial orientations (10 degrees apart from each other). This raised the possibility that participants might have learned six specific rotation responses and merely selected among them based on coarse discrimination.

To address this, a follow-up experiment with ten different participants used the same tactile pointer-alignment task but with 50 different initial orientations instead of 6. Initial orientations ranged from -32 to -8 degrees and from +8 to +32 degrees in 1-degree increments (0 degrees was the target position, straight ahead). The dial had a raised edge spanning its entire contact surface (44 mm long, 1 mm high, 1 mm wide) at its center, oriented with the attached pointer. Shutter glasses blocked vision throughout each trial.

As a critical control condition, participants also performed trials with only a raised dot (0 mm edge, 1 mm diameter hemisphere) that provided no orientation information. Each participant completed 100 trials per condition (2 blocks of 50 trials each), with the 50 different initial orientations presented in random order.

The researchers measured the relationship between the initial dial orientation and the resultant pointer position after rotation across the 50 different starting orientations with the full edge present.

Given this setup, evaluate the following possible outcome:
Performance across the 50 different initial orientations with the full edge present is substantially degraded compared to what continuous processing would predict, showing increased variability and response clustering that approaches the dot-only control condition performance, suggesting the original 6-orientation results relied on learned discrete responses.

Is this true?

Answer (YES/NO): NO